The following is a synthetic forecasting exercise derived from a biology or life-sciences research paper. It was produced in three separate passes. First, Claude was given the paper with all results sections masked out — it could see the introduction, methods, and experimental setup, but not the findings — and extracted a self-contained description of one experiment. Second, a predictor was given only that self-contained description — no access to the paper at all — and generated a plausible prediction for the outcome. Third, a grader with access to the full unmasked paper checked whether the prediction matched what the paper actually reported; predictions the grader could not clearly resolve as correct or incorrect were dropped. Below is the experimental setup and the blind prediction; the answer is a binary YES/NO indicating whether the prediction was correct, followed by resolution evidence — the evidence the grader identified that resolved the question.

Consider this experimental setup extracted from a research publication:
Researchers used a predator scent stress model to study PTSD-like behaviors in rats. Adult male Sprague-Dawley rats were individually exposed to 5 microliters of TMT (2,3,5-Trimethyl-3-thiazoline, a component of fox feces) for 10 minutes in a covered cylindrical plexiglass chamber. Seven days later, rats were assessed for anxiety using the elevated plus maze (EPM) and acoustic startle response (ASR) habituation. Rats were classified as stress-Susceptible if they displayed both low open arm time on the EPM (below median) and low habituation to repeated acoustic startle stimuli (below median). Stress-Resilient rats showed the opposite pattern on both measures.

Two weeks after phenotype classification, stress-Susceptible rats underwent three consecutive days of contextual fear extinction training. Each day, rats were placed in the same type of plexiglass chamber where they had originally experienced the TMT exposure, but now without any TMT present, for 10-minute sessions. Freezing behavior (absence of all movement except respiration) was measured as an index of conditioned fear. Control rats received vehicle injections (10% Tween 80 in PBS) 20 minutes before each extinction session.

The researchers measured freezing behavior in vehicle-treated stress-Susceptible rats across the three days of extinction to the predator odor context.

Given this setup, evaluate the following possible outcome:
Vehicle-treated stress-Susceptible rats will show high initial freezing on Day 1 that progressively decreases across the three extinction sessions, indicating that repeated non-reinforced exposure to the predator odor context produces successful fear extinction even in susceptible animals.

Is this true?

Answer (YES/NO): NO